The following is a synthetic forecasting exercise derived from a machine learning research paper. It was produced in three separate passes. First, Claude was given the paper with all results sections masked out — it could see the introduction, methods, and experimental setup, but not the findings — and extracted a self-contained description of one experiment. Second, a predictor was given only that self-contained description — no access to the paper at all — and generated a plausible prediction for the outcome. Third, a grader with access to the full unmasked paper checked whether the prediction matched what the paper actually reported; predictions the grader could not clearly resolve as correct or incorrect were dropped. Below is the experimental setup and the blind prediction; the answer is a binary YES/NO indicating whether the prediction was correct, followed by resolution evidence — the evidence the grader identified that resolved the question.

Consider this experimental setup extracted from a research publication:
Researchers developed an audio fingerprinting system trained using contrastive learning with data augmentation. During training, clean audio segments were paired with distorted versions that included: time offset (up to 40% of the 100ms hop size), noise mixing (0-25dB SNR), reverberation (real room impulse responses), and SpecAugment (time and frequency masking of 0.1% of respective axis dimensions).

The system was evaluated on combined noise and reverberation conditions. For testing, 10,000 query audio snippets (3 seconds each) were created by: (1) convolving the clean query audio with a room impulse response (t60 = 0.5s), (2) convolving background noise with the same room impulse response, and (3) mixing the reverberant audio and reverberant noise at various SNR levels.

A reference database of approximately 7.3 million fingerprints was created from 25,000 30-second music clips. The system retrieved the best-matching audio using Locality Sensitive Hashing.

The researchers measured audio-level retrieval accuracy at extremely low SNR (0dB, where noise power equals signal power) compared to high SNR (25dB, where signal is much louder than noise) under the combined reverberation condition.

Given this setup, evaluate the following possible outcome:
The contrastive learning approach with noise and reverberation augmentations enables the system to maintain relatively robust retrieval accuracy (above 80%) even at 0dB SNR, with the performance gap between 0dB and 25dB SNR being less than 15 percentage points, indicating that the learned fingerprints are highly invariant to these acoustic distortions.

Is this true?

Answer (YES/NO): YES